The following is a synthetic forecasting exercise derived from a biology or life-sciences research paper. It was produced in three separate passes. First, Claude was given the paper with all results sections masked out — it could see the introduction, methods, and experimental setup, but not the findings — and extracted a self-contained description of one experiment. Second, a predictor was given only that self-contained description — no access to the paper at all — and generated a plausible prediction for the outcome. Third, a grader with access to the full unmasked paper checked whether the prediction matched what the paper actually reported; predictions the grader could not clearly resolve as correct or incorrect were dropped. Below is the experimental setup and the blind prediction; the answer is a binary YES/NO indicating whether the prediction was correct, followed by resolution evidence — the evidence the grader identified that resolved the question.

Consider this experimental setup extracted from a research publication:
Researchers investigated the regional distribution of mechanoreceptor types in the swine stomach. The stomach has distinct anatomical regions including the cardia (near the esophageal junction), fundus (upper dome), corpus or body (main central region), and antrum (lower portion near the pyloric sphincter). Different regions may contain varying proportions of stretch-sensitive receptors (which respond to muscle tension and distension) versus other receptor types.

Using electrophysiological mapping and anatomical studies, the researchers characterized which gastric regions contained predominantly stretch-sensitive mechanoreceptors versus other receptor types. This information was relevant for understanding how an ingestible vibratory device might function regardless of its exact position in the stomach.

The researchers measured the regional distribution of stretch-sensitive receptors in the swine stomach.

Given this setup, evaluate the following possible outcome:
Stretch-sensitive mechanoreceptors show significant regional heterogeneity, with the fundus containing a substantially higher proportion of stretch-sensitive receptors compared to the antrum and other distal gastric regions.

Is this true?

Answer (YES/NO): NO